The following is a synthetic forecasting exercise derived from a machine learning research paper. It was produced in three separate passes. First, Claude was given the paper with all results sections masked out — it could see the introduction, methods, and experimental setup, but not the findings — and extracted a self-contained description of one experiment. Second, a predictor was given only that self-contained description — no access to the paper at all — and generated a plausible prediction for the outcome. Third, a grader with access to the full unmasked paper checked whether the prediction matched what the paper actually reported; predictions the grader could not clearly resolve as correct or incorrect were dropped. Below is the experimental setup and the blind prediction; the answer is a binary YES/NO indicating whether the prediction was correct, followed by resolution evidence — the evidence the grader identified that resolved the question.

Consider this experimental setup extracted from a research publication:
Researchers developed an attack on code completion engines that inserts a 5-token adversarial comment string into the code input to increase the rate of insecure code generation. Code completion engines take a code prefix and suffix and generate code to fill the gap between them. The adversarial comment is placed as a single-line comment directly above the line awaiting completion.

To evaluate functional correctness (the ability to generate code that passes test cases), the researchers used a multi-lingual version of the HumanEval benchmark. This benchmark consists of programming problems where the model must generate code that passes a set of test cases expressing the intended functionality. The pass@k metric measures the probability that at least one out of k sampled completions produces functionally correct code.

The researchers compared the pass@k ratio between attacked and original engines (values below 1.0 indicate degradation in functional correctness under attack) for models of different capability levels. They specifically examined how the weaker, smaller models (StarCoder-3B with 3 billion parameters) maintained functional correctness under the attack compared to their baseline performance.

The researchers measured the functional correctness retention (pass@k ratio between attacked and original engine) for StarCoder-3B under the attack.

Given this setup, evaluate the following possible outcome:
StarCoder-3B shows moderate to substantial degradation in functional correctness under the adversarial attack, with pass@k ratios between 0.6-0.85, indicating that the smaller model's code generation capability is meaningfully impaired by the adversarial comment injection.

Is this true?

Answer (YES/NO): YES